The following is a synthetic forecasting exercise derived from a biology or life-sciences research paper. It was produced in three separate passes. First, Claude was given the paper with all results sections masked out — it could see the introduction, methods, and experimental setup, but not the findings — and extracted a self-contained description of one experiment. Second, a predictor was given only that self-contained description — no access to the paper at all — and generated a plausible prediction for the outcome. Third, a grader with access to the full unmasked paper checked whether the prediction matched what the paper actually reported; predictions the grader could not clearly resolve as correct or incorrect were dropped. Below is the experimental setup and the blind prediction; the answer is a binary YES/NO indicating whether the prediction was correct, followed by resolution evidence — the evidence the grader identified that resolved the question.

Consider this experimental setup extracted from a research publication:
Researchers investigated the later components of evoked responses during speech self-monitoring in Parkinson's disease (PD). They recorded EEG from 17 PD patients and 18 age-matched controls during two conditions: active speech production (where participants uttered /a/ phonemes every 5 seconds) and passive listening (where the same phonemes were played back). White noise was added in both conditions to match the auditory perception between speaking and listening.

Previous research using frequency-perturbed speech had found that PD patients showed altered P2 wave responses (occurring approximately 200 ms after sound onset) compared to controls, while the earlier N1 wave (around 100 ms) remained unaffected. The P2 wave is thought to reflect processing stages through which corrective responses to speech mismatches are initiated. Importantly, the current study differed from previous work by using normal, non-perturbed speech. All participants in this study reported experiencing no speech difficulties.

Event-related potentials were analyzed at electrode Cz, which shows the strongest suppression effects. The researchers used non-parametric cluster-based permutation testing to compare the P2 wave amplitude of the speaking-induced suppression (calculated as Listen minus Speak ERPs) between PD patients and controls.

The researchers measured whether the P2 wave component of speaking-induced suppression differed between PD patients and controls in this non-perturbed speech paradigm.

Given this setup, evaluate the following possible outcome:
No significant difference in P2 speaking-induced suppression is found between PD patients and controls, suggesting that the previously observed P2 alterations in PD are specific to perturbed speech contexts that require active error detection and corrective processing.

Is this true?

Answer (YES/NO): YES